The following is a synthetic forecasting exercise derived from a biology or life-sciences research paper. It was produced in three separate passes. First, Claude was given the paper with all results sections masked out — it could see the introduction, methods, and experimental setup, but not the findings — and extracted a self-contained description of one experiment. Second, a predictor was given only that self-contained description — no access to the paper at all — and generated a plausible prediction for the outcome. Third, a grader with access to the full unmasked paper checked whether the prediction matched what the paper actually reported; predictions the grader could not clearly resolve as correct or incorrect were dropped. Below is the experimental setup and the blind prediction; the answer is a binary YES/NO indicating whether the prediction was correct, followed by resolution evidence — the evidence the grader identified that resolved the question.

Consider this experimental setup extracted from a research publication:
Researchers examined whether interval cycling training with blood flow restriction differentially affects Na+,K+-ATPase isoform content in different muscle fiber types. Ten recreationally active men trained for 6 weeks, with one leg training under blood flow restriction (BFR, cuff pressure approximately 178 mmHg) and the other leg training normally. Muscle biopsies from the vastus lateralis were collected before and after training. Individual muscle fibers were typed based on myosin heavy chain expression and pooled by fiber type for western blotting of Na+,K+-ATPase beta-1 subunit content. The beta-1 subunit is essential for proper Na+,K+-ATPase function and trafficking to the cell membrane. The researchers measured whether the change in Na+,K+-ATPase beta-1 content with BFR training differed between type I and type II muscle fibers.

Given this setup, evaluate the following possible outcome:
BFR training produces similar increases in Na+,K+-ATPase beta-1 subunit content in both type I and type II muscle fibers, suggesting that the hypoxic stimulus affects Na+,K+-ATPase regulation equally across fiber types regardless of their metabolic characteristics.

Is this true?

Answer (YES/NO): NO